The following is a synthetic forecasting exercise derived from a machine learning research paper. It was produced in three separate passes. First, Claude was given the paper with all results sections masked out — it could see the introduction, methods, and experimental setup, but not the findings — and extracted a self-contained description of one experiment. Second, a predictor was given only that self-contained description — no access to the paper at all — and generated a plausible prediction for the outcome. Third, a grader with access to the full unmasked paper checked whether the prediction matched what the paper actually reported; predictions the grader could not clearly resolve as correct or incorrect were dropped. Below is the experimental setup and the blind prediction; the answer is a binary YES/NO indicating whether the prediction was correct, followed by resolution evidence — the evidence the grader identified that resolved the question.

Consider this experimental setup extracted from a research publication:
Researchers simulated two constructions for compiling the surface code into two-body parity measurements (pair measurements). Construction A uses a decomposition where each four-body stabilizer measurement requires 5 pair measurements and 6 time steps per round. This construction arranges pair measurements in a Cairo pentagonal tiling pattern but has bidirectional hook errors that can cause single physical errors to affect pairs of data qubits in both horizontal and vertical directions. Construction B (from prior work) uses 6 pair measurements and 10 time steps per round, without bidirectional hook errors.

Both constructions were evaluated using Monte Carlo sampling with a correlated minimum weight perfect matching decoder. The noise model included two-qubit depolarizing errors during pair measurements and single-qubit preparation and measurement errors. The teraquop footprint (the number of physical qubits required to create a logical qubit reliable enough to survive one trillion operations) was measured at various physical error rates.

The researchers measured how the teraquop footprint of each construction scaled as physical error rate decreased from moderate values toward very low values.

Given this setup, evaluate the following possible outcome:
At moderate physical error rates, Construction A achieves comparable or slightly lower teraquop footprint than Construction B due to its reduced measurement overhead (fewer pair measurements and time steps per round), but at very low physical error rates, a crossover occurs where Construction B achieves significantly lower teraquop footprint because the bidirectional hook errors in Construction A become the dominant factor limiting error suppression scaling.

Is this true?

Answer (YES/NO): NO